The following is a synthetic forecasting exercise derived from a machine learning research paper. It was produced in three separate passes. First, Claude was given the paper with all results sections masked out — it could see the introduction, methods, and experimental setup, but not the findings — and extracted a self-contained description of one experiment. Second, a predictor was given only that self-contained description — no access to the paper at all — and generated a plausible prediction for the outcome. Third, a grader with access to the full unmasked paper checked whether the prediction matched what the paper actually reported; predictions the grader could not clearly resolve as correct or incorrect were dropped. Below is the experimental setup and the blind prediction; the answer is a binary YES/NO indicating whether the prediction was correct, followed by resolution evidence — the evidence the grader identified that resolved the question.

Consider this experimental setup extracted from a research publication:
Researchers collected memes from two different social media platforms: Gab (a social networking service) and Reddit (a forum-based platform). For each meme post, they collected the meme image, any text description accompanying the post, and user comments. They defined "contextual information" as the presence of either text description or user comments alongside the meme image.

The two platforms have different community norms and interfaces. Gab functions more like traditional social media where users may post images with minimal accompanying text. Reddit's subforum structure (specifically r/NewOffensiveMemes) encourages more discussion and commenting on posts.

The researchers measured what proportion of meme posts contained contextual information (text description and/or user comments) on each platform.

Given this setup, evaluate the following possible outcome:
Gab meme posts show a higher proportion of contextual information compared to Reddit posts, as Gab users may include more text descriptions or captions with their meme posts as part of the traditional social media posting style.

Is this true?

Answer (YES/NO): NO